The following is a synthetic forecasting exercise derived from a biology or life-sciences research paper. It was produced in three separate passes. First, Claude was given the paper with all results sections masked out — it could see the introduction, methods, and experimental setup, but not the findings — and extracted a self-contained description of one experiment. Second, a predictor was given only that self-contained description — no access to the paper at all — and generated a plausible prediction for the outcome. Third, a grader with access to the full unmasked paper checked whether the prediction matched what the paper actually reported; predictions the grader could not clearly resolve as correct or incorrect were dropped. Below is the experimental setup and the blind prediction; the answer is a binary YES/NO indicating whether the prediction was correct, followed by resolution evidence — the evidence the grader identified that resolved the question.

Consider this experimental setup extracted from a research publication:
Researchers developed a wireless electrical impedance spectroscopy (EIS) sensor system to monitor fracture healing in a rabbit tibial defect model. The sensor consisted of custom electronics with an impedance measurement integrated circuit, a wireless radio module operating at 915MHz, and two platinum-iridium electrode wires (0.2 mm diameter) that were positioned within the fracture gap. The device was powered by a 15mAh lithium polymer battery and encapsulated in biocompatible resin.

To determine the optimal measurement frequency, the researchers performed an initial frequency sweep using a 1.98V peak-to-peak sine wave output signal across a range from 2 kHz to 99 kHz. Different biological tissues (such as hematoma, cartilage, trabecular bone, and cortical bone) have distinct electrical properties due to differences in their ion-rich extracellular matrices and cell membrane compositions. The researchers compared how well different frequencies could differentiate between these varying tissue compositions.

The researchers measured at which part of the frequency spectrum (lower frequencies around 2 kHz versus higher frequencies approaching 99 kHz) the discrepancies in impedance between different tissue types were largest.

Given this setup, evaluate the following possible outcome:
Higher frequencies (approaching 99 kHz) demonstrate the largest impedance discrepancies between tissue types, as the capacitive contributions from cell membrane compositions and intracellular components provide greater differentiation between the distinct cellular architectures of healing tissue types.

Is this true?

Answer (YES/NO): NO